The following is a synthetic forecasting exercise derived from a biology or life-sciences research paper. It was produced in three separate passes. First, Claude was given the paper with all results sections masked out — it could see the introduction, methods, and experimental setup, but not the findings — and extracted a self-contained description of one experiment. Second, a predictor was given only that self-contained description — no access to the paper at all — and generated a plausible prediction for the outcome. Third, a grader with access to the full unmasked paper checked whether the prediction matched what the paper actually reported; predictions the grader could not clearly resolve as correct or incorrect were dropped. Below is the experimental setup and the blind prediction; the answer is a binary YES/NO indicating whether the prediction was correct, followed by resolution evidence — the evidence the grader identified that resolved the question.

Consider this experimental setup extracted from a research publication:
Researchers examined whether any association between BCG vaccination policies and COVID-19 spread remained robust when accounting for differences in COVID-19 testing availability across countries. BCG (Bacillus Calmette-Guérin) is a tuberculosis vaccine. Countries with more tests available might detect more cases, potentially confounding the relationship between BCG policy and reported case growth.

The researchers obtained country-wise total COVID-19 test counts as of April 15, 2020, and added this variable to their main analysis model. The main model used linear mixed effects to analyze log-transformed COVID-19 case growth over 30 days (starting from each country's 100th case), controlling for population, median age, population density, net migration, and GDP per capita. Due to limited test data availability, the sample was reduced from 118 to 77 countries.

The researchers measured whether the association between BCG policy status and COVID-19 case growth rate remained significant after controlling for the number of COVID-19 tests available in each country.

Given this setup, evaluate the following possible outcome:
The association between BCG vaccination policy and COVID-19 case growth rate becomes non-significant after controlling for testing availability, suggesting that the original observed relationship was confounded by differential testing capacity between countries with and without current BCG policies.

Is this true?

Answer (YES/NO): NO